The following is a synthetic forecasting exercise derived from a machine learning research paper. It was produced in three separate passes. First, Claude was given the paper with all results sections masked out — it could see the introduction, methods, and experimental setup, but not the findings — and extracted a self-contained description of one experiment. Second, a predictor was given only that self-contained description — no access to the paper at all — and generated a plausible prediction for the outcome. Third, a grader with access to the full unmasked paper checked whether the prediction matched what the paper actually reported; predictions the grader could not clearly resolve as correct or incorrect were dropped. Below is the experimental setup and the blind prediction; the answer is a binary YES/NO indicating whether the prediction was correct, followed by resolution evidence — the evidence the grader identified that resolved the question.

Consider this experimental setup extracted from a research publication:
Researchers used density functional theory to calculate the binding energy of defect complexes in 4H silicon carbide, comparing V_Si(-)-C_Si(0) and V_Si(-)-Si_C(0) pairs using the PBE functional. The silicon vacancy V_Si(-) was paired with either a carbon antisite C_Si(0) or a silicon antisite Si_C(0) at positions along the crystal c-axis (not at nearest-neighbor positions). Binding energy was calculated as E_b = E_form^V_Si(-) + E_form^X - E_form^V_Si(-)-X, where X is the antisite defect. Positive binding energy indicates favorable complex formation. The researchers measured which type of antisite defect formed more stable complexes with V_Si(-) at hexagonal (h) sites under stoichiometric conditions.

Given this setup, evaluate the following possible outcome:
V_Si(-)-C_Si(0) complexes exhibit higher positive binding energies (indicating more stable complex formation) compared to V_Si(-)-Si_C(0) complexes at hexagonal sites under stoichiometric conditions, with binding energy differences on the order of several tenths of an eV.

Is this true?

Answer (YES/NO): NO